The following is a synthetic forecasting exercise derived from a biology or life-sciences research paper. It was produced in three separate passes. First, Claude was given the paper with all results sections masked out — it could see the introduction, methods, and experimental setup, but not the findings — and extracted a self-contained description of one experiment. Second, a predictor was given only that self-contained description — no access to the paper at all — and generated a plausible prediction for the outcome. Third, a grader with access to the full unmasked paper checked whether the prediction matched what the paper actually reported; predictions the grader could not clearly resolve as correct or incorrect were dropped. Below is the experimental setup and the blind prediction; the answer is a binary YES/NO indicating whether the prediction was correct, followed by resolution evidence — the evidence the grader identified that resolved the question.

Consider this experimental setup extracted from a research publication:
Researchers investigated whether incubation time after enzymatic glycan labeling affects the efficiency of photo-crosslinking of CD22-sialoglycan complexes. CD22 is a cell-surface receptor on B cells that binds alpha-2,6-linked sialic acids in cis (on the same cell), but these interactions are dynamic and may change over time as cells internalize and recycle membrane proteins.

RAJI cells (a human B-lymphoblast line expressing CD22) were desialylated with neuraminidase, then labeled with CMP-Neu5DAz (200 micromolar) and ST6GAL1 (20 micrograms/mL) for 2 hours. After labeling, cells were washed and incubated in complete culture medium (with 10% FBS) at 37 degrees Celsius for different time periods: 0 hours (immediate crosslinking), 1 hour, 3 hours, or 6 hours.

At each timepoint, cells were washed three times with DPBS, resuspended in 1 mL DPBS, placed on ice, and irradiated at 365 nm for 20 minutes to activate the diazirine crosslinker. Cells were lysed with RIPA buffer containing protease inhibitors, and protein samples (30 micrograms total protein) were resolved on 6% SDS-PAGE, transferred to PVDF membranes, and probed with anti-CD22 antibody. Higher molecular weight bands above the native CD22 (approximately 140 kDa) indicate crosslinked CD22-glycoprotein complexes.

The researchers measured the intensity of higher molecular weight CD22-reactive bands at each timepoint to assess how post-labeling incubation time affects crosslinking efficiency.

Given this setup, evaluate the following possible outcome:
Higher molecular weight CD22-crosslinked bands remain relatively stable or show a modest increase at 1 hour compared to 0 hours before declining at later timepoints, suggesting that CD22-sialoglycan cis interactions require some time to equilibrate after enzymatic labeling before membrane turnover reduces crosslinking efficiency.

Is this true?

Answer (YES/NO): YES